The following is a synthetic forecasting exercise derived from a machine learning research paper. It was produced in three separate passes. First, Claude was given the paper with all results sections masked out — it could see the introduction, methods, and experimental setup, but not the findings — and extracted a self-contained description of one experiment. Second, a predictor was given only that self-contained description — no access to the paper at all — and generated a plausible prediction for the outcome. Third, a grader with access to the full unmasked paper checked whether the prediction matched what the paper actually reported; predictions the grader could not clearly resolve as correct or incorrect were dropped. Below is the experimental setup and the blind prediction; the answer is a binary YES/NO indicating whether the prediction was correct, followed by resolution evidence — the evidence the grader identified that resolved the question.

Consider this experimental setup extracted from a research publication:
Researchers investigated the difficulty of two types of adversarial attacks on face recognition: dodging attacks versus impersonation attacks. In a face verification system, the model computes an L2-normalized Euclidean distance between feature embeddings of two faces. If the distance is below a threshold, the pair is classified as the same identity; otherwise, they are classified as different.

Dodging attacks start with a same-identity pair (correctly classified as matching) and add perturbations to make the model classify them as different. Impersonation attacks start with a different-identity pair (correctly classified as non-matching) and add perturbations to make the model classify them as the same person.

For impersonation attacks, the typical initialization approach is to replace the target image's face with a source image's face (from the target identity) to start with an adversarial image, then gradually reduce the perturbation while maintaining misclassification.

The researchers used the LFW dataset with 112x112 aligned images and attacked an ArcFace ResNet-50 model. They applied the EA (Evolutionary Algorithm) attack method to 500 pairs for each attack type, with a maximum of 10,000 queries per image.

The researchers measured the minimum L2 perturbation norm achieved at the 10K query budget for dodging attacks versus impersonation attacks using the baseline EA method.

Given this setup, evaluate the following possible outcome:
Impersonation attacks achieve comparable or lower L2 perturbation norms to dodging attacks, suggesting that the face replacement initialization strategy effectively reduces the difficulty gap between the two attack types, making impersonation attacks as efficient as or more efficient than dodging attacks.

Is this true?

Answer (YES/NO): NO